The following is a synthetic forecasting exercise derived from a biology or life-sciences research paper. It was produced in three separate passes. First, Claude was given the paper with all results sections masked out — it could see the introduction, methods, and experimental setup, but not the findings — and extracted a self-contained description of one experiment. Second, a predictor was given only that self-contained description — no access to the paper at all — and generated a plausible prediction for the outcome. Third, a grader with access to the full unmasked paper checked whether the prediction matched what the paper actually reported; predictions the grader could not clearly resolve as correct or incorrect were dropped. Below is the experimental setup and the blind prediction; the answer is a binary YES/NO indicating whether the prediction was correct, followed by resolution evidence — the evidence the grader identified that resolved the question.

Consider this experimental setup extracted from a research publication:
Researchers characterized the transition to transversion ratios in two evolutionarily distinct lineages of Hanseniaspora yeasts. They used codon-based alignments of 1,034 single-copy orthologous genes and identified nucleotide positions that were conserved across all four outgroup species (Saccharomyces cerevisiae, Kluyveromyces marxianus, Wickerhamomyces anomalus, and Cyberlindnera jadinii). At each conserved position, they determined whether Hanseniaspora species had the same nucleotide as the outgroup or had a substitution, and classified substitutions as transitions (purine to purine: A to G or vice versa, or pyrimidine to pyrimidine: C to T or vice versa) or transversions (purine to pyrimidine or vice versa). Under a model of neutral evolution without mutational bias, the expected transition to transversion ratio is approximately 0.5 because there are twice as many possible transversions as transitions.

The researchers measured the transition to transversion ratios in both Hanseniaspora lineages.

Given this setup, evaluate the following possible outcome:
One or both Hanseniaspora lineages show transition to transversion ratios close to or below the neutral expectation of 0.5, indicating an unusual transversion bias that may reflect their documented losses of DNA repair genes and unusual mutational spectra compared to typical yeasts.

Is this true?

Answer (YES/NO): NO